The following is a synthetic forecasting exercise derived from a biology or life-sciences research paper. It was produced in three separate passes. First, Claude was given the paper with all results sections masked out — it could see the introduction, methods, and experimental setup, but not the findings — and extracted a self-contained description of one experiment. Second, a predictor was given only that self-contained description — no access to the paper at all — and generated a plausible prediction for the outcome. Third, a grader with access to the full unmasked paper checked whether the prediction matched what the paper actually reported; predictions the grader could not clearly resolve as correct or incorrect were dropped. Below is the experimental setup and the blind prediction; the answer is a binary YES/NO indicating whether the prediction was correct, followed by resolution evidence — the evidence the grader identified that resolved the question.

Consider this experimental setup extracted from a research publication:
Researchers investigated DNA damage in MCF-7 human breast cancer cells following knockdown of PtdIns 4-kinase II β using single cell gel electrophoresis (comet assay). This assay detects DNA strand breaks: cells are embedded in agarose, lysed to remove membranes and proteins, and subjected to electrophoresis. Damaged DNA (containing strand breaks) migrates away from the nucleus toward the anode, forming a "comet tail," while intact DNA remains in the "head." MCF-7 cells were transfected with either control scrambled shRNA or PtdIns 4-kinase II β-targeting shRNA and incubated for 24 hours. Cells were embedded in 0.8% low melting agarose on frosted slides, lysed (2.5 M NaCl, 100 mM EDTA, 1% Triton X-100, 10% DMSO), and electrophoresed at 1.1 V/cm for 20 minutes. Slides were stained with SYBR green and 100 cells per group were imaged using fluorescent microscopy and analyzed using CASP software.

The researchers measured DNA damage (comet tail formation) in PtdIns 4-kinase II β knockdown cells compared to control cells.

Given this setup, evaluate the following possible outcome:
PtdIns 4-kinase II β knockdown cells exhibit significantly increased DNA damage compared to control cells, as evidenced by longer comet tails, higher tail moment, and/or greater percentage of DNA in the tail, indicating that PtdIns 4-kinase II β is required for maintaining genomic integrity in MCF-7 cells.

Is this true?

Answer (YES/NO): YES